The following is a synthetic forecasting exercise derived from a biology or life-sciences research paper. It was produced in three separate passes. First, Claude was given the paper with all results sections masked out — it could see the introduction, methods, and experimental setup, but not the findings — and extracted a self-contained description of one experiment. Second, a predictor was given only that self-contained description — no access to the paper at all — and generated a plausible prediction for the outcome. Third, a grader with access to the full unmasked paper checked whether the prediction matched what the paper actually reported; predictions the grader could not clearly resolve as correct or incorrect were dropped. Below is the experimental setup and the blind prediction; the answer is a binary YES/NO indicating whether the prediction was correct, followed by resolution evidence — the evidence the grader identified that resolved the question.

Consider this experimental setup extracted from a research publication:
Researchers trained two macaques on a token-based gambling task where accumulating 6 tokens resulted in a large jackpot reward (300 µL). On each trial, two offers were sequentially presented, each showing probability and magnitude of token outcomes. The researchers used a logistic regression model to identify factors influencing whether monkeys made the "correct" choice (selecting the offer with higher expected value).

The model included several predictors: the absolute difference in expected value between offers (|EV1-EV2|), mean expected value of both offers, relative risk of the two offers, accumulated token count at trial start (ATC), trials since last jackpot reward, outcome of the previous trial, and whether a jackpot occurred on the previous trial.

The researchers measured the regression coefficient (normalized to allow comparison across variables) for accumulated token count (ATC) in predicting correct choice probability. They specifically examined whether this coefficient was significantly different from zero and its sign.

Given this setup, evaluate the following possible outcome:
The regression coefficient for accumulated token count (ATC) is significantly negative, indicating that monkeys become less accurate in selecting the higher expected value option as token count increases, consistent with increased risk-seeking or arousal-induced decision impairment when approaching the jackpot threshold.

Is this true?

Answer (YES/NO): NO